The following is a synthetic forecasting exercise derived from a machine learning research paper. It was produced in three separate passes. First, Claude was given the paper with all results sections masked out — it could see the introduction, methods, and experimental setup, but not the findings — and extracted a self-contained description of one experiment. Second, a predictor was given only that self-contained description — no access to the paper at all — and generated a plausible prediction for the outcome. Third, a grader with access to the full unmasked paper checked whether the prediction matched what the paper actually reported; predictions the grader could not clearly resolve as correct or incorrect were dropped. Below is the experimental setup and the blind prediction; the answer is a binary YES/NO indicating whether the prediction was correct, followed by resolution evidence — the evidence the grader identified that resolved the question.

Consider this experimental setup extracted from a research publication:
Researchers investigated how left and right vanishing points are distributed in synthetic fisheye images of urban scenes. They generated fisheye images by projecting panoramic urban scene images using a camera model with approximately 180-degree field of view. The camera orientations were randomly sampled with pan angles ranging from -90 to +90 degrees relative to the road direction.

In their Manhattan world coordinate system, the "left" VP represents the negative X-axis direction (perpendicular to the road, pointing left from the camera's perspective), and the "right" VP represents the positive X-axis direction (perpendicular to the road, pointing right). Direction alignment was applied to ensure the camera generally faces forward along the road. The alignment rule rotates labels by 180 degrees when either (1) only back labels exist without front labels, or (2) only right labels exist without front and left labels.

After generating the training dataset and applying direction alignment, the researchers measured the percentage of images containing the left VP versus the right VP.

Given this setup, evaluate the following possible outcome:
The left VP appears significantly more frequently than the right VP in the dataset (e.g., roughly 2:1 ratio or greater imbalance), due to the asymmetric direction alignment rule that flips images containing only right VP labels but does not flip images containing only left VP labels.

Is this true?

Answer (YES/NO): YES